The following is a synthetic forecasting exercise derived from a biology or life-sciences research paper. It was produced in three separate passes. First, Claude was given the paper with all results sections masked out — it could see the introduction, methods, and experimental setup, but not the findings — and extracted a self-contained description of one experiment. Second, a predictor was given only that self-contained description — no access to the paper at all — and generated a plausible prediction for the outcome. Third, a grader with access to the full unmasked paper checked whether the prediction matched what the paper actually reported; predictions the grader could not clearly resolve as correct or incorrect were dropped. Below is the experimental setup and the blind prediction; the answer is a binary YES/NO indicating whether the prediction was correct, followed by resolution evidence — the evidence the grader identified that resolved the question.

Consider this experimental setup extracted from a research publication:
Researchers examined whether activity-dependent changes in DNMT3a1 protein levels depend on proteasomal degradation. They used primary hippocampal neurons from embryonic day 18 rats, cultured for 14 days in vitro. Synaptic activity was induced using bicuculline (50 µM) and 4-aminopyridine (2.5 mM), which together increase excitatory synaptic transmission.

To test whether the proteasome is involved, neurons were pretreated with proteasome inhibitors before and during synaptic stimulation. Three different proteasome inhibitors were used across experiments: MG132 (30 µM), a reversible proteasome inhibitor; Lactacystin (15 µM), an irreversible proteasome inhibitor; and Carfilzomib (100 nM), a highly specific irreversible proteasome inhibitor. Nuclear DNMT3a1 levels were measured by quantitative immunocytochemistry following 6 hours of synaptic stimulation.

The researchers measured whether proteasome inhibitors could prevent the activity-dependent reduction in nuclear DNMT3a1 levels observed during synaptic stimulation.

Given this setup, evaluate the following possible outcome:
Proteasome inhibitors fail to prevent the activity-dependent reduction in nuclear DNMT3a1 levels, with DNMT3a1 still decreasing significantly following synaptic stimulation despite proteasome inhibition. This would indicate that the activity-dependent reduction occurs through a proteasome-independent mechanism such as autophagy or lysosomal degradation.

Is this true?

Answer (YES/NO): NO